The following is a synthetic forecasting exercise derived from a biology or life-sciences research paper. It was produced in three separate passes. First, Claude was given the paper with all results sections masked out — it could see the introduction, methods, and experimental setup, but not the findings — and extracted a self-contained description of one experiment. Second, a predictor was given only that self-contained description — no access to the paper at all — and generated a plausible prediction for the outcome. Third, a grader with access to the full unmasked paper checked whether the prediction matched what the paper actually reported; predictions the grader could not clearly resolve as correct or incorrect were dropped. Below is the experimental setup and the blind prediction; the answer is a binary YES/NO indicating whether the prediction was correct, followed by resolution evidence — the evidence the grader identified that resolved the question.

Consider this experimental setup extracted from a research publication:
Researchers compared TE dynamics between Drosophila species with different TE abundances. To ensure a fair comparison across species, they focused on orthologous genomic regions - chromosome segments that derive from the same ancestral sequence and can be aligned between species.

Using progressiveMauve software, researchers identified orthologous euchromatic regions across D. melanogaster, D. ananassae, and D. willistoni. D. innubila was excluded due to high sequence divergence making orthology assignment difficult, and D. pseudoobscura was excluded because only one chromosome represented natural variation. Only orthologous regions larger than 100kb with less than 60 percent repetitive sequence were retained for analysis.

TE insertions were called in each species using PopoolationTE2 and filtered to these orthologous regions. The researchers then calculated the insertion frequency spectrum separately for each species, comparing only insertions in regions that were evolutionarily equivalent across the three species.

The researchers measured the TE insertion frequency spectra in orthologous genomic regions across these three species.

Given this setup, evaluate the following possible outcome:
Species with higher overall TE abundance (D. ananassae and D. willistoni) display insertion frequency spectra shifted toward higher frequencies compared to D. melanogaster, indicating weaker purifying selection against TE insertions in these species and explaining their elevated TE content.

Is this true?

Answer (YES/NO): NO